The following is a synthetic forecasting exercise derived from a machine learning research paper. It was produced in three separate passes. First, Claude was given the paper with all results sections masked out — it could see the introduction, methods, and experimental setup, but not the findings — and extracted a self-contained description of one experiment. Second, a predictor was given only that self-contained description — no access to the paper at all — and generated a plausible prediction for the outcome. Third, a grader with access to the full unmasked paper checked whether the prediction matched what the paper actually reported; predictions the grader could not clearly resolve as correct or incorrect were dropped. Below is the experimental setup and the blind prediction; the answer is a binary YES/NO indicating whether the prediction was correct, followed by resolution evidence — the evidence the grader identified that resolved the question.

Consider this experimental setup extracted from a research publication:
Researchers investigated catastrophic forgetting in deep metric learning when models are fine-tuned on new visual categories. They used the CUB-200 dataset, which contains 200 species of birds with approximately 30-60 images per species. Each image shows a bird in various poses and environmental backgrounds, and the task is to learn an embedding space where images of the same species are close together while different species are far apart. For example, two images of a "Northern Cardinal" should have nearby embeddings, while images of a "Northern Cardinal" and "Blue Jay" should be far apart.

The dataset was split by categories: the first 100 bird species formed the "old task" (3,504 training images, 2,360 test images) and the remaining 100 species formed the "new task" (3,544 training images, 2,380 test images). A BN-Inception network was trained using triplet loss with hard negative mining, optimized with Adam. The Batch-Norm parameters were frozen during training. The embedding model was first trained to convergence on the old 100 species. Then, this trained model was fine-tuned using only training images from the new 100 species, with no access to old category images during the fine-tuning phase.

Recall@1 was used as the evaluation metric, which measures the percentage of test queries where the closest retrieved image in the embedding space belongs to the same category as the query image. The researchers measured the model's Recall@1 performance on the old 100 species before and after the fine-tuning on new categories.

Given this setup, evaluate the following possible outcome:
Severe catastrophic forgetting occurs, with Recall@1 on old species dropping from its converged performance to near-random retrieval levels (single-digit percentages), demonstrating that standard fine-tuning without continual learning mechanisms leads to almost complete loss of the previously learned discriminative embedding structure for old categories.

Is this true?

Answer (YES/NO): NO